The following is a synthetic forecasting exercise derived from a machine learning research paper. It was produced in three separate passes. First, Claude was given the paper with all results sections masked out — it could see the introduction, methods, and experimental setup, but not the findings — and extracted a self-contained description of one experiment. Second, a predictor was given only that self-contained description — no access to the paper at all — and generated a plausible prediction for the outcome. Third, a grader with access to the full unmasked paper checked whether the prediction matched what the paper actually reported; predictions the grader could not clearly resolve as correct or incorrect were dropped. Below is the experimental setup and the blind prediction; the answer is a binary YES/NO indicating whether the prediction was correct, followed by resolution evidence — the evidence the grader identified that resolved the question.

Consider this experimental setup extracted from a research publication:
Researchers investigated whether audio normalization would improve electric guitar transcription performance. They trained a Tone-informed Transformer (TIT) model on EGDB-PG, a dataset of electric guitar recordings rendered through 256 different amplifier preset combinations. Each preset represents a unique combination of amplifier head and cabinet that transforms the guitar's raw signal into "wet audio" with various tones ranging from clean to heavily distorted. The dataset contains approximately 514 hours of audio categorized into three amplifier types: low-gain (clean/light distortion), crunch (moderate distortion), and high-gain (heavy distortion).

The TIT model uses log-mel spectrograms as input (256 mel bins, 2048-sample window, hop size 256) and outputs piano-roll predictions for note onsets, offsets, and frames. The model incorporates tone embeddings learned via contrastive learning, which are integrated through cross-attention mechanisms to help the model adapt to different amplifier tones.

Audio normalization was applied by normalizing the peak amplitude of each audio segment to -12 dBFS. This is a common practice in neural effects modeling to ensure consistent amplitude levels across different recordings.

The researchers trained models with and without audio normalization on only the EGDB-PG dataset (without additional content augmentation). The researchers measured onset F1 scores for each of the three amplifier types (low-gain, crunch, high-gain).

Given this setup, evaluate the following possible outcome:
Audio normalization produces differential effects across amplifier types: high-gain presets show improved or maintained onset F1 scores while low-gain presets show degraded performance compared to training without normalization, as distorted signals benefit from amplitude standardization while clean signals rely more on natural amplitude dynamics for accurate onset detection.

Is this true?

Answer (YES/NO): NO